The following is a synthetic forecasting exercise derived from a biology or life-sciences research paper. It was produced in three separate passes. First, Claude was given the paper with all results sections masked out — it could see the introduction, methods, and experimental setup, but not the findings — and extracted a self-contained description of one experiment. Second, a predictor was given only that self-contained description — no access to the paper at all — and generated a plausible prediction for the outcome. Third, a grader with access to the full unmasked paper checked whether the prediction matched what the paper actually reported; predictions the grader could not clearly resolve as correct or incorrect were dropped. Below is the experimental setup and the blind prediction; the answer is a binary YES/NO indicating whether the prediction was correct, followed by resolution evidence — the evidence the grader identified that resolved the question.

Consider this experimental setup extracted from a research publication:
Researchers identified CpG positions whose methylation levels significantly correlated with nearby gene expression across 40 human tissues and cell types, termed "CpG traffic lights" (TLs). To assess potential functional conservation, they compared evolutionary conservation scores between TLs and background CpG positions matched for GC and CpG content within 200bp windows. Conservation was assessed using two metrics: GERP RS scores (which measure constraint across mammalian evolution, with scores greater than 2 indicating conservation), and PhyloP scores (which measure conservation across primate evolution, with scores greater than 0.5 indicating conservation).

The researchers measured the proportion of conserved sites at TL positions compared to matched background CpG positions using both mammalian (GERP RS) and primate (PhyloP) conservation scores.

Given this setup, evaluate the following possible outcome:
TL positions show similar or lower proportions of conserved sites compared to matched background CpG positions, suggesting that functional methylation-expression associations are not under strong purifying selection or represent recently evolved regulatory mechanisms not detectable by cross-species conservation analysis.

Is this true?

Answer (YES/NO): NO